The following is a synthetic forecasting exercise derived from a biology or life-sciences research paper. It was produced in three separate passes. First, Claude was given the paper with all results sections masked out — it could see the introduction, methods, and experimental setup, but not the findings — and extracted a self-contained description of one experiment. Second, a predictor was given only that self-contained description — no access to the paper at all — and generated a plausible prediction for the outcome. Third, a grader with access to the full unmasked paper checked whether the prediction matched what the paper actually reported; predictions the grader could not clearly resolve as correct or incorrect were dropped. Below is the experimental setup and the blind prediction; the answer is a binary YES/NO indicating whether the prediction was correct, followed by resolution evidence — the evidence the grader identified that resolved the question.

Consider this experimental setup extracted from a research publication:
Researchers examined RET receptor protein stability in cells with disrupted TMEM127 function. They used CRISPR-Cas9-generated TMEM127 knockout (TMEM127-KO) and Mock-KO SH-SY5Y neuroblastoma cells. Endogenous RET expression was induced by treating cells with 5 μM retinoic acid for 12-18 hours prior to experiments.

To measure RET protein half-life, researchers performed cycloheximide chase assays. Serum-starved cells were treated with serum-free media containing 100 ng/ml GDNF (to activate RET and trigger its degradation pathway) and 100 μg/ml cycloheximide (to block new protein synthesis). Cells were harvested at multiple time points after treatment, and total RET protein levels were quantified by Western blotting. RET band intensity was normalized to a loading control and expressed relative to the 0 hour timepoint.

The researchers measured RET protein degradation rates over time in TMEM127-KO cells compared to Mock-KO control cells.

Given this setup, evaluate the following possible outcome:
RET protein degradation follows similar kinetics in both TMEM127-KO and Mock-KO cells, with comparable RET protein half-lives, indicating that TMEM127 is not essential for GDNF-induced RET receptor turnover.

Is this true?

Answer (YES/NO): NO